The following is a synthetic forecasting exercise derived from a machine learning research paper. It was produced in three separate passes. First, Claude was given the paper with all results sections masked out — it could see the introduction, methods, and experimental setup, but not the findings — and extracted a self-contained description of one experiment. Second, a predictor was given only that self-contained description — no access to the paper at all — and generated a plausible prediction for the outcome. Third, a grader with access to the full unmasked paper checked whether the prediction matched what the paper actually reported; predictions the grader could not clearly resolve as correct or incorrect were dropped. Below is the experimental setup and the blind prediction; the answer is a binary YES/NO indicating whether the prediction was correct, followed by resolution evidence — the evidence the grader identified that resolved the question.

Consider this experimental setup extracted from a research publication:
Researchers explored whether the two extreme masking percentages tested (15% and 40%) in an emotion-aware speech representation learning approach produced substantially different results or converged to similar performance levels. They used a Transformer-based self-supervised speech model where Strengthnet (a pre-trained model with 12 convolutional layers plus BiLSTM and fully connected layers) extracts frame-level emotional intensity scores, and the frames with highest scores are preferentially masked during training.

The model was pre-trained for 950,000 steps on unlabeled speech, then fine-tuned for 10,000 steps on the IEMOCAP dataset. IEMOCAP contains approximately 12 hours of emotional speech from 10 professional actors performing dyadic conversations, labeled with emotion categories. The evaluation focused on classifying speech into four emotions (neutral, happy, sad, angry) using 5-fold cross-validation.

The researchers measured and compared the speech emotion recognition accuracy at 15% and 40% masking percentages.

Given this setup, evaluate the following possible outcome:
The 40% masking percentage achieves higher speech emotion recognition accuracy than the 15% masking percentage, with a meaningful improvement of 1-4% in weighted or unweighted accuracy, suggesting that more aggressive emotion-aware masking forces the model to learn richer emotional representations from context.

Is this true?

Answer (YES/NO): YES